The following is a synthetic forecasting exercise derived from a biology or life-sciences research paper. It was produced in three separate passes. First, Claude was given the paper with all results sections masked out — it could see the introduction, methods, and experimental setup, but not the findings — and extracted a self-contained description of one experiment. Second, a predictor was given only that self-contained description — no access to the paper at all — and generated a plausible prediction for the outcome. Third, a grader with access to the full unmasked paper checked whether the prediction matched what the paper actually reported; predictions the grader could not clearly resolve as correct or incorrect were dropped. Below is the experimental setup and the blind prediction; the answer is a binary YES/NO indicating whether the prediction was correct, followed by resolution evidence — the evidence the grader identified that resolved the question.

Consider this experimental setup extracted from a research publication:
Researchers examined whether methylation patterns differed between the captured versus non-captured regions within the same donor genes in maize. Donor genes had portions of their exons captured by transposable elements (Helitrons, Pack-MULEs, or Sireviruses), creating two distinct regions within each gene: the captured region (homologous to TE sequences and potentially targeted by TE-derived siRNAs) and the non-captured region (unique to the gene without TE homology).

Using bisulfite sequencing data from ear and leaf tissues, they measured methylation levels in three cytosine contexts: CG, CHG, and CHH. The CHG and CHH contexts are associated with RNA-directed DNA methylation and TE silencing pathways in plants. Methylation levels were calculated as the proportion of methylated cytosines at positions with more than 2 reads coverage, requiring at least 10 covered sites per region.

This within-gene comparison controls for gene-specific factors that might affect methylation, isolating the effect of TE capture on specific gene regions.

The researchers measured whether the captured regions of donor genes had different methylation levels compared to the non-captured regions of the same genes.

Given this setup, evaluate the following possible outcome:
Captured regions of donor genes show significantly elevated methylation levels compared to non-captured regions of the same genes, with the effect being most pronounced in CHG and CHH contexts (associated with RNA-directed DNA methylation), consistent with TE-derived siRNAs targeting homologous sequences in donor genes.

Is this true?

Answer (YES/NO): YES